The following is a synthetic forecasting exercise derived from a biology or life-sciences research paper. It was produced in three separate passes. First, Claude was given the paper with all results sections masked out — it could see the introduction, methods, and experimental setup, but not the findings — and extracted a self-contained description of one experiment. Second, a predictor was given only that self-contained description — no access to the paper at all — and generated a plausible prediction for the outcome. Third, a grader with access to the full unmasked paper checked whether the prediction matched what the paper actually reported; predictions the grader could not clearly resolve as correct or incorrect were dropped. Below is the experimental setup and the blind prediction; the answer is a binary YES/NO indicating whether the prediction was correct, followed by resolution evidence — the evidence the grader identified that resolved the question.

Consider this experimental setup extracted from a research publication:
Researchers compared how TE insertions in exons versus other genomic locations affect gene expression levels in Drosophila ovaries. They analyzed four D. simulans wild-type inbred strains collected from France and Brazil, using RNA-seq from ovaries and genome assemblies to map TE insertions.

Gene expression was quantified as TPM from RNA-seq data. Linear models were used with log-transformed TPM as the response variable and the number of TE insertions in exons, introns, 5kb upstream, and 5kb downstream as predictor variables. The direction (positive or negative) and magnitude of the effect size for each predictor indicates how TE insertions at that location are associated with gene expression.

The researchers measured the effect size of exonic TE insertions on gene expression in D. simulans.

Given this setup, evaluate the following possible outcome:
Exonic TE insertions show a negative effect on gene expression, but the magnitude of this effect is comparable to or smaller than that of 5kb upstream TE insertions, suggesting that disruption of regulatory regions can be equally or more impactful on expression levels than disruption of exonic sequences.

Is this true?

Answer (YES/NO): NO